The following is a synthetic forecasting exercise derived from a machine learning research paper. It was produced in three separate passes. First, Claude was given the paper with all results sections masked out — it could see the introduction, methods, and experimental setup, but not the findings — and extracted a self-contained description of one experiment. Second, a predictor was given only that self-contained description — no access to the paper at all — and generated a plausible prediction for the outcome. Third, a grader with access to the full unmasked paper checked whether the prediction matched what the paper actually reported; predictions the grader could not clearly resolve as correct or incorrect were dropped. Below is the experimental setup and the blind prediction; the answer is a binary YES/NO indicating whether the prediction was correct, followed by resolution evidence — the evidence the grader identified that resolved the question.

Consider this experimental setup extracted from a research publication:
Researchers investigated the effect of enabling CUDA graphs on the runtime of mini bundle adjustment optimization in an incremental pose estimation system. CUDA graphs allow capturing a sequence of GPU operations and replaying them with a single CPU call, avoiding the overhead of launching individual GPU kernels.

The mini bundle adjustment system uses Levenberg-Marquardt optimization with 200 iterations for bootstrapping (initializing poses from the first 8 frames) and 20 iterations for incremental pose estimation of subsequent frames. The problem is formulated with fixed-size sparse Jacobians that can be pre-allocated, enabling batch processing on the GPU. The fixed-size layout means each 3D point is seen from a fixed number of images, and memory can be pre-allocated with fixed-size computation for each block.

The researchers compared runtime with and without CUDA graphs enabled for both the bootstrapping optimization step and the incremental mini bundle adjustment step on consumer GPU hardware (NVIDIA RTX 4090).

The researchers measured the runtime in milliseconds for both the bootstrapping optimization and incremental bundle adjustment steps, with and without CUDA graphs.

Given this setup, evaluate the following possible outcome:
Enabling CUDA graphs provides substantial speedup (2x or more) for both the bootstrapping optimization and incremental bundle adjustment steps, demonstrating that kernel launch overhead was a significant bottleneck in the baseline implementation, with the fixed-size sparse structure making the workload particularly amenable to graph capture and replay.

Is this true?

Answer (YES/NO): YES